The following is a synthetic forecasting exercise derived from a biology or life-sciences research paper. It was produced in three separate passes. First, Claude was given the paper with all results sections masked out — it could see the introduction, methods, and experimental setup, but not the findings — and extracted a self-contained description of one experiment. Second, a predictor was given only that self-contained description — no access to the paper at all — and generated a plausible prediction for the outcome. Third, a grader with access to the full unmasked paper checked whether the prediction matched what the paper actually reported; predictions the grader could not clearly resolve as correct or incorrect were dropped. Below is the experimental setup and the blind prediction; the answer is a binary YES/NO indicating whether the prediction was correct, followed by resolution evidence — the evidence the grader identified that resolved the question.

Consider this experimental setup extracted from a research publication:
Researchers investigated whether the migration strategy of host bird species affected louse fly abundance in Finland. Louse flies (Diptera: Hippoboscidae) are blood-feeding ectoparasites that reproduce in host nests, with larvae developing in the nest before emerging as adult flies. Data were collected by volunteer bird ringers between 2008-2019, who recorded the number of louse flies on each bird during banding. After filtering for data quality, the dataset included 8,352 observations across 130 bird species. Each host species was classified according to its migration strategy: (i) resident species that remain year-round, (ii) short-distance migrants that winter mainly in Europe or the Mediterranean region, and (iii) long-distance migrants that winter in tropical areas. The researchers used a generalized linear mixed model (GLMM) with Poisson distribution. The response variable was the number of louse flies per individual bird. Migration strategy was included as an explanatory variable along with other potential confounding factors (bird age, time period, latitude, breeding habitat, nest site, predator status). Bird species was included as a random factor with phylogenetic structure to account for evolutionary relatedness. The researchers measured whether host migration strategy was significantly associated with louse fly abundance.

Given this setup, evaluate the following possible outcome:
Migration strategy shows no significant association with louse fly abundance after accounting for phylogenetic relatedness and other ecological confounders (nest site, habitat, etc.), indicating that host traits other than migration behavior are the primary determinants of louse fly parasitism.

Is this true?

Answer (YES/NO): YES